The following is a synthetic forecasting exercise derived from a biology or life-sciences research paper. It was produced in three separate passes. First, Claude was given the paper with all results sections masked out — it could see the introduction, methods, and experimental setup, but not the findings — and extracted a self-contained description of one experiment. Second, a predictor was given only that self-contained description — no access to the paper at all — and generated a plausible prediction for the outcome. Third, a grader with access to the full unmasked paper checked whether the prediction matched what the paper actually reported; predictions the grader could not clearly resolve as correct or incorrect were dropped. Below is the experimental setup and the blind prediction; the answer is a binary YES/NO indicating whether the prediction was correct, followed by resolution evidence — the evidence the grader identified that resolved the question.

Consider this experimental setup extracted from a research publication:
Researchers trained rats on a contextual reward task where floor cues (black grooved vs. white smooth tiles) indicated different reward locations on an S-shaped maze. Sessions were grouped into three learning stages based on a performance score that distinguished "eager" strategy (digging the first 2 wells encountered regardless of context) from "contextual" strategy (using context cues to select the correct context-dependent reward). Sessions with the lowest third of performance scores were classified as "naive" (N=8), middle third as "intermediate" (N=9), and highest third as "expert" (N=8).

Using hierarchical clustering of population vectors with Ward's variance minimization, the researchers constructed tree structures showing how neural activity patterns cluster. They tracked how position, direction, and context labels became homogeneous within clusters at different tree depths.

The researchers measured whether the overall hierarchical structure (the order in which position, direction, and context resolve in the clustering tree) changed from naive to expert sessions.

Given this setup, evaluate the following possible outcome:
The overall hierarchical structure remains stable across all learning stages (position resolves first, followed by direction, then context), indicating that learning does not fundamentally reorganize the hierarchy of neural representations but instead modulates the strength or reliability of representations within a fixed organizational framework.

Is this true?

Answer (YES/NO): YES